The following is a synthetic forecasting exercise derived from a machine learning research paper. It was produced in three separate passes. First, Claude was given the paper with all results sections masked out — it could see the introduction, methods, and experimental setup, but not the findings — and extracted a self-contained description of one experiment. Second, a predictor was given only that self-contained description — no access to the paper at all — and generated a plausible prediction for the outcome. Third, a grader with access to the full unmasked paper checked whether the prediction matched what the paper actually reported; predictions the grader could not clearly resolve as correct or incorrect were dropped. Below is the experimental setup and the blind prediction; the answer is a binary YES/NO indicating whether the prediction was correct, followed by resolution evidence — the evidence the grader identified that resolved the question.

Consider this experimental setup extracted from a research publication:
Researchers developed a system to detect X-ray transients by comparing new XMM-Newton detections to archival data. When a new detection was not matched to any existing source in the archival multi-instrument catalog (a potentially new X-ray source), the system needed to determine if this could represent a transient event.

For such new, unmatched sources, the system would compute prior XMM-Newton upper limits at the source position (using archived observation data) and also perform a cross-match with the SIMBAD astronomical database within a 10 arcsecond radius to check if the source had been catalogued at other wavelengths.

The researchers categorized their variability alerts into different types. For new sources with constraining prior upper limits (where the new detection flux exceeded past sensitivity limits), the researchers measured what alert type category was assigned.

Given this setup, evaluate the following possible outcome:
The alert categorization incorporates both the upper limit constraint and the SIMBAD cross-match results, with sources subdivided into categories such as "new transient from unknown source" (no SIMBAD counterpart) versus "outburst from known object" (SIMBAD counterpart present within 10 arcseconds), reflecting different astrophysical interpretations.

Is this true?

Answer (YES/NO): NO